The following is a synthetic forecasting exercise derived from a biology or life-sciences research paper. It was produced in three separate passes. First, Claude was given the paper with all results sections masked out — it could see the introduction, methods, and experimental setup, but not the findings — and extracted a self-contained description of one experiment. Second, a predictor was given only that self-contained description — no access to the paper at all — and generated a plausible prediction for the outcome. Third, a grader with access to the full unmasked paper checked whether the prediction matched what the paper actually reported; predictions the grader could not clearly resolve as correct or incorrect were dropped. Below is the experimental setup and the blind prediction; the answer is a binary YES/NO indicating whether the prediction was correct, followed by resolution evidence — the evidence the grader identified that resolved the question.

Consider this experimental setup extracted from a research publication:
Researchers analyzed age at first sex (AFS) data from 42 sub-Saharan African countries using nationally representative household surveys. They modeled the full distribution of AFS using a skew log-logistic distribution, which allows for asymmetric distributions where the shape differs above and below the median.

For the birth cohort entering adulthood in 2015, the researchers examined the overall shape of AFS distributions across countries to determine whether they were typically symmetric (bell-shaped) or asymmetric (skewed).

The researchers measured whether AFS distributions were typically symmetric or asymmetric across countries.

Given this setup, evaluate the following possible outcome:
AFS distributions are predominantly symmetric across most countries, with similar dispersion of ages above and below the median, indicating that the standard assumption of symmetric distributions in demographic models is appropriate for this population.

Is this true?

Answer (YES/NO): NO